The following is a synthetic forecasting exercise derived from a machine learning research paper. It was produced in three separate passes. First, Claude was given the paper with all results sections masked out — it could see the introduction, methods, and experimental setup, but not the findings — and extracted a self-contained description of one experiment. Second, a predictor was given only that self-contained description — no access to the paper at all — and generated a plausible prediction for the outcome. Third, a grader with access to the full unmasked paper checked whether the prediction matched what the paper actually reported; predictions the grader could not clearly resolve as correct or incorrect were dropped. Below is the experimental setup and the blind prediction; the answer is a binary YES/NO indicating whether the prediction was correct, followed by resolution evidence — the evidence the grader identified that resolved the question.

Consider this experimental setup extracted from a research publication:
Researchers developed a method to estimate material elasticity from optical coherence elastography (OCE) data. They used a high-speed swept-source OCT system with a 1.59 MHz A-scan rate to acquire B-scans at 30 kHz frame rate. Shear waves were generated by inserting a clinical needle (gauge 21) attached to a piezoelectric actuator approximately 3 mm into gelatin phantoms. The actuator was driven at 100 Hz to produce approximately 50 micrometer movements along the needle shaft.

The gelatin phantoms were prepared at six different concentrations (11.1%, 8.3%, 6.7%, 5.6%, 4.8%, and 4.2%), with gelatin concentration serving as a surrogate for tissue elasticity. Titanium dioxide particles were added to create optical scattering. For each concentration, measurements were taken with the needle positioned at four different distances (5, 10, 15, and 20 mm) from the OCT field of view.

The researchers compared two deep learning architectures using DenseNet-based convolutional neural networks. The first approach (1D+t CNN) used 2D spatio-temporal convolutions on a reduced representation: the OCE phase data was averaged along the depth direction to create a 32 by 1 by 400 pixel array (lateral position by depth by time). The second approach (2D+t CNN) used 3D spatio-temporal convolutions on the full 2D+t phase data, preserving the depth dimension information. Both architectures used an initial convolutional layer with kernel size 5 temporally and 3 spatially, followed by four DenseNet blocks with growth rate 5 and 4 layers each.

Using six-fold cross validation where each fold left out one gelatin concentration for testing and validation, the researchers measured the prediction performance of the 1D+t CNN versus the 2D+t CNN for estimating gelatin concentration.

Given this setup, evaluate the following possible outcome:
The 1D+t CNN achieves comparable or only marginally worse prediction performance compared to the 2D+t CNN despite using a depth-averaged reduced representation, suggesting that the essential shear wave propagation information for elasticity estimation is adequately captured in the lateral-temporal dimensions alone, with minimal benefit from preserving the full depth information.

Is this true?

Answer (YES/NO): NO